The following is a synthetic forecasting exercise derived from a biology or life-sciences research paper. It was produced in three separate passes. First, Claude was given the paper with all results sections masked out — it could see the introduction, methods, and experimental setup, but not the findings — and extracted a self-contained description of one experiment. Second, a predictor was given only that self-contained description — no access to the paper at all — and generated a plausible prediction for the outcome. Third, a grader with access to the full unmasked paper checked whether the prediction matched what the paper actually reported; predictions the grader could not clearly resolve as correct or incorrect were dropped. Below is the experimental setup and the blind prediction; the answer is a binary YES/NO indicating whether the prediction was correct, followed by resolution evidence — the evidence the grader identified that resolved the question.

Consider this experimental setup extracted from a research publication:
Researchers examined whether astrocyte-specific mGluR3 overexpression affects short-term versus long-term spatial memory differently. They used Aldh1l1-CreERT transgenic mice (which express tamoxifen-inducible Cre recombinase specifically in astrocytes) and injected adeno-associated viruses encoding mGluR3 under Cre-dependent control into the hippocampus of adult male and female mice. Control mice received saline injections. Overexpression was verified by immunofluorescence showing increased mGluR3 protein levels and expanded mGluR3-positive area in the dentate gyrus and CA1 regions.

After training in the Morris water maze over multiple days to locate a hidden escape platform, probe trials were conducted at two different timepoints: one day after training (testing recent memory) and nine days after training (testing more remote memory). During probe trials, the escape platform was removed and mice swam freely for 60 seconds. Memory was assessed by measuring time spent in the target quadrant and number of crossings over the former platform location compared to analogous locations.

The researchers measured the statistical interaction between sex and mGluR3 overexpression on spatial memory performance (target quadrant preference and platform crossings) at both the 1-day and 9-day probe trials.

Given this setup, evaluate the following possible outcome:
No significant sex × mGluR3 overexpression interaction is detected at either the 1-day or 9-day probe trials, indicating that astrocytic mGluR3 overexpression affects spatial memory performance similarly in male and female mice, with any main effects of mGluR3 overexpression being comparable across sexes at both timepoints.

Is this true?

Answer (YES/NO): NO